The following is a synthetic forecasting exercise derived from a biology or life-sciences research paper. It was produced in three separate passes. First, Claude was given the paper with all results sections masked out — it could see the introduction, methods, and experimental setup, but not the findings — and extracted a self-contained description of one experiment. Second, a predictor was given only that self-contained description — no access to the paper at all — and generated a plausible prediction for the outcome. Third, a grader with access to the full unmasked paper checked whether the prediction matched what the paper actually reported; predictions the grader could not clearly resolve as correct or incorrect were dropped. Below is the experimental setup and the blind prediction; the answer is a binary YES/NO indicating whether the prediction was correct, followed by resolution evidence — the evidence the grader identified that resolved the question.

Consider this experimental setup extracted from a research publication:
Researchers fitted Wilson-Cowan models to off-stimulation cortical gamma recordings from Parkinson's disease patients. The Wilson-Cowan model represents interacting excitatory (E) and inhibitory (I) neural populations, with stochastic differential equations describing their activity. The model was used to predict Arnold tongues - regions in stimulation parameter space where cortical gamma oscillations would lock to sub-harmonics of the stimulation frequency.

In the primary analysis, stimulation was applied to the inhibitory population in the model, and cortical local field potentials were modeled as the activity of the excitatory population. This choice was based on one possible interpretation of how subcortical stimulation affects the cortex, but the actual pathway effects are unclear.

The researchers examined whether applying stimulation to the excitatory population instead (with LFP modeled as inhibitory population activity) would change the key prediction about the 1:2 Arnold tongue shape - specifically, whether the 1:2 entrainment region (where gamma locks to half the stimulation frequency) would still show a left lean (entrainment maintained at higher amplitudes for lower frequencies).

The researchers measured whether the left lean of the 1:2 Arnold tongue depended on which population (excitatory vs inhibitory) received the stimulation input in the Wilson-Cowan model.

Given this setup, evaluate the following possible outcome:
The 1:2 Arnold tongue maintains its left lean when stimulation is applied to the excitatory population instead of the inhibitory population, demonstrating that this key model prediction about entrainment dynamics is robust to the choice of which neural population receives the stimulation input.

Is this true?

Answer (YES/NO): YES